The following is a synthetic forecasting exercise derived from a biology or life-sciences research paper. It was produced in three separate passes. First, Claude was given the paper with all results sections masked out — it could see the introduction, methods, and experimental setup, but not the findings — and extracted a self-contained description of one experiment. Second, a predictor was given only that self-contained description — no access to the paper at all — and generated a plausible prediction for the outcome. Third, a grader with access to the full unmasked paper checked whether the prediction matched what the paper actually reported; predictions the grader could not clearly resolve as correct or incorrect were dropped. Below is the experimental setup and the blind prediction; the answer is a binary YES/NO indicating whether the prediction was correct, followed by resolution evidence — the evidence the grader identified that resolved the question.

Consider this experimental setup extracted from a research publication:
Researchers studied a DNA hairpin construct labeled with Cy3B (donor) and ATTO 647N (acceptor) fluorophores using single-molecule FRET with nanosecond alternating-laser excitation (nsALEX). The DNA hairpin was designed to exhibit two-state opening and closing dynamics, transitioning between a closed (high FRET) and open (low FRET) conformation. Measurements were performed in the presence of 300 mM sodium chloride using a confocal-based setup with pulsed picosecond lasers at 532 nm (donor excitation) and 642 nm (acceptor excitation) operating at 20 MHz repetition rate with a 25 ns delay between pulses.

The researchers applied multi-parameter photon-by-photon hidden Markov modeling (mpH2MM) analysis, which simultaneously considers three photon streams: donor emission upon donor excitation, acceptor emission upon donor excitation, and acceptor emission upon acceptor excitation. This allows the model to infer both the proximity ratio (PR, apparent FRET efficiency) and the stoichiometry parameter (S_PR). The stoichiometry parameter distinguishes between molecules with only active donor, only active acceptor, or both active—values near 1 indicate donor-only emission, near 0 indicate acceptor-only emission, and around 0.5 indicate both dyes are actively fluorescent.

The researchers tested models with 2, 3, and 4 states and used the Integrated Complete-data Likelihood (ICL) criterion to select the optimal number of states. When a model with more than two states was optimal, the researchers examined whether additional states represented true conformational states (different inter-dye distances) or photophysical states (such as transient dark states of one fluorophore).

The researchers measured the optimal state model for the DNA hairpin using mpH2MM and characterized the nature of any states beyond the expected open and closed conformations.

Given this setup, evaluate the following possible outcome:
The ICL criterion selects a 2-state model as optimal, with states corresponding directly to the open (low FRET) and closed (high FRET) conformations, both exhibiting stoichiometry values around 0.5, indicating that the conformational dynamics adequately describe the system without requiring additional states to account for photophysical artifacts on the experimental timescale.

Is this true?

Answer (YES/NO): NO